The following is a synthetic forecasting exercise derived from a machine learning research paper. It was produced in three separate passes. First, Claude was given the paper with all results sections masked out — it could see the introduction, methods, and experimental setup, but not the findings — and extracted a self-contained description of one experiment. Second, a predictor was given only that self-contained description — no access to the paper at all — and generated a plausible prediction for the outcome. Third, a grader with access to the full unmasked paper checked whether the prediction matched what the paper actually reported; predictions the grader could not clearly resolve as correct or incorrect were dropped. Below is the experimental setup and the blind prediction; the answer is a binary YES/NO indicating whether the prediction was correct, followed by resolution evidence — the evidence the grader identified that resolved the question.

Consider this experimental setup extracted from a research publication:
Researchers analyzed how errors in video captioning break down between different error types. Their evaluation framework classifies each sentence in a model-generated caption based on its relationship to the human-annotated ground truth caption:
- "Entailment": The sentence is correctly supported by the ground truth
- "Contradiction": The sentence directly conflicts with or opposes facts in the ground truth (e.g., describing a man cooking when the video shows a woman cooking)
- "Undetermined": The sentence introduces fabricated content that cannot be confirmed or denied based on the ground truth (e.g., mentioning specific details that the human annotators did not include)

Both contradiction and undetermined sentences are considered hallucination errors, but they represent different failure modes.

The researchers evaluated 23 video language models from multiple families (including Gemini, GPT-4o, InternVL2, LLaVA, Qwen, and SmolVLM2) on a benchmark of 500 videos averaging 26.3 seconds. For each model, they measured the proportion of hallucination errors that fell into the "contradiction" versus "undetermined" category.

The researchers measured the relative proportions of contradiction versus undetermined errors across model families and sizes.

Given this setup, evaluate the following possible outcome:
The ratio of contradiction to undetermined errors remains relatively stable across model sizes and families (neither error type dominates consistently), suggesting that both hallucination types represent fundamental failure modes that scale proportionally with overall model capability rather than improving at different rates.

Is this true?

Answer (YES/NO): NO